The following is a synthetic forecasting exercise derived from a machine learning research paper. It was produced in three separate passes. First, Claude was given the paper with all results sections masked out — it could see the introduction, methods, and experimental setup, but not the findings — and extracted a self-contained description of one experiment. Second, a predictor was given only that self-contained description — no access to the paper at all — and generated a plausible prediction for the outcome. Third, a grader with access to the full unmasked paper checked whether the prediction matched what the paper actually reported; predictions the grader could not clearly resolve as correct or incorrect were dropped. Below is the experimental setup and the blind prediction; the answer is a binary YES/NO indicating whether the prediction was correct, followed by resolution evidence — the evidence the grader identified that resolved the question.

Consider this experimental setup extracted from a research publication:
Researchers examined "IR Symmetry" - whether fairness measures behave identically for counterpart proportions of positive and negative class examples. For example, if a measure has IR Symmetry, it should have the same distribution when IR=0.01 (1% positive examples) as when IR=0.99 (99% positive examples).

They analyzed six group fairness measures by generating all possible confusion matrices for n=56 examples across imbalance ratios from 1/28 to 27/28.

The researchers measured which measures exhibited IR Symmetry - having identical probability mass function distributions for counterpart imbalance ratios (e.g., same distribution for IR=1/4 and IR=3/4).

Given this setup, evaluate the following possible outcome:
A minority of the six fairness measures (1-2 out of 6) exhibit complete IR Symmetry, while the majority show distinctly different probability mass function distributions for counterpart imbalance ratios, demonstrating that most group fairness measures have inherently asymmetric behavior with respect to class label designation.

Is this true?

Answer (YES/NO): YES